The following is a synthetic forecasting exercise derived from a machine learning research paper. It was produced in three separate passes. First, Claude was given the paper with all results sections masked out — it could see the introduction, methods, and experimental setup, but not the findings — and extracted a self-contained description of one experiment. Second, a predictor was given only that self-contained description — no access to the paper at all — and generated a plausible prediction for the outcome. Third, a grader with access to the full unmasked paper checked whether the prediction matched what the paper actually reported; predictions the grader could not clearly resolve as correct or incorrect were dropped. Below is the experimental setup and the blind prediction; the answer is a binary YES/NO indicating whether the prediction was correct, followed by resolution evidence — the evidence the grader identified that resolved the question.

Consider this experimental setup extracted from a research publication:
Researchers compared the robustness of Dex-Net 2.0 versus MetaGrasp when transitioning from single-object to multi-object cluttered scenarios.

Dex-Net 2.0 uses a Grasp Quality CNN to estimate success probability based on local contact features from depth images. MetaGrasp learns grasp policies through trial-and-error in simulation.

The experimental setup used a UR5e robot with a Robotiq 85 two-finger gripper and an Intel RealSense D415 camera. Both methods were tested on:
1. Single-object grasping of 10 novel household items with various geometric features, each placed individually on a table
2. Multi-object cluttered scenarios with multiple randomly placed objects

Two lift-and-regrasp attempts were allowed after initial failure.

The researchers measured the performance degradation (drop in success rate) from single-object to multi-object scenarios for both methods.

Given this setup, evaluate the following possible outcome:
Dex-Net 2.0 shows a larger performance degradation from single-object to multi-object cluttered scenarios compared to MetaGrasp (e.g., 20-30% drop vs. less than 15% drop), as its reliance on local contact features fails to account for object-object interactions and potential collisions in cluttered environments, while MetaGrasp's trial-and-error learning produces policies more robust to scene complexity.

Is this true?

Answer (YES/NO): NO